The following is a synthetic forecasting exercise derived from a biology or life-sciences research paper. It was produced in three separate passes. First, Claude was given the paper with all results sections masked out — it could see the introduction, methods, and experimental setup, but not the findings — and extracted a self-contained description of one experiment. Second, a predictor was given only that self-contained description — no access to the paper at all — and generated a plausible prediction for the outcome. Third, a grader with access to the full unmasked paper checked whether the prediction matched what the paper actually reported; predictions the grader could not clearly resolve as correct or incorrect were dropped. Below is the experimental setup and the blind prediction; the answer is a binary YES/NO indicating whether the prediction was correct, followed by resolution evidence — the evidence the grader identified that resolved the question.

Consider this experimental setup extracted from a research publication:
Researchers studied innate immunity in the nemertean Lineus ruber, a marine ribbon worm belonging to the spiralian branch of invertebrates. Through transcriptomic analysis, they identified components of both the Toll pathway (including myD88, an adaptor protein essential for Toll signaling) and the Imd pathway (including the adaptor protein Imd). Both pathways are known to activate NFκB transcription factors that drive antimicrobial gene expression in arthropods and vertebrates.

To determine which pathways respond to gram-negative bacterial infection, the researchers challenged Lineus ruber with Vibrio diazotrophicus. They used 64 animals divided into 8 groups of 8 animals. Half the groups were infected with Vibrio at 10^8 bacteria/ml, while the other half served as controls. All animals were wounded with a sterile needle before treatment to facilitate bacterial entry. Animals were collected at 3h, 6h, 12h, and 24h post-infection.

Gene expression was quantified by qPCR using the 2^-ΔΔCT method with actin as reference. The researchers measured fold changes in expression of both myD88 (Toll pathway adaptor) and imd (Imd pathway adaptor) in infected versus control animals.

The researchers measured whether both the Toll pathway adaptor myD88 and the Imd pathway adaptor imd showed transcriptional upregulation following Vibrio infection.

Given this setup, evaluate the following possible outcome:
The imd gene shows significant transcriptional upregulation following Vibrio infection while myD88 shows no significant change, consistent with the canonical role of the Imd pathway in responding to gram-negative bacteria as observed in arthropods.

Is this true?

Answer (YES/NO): NO